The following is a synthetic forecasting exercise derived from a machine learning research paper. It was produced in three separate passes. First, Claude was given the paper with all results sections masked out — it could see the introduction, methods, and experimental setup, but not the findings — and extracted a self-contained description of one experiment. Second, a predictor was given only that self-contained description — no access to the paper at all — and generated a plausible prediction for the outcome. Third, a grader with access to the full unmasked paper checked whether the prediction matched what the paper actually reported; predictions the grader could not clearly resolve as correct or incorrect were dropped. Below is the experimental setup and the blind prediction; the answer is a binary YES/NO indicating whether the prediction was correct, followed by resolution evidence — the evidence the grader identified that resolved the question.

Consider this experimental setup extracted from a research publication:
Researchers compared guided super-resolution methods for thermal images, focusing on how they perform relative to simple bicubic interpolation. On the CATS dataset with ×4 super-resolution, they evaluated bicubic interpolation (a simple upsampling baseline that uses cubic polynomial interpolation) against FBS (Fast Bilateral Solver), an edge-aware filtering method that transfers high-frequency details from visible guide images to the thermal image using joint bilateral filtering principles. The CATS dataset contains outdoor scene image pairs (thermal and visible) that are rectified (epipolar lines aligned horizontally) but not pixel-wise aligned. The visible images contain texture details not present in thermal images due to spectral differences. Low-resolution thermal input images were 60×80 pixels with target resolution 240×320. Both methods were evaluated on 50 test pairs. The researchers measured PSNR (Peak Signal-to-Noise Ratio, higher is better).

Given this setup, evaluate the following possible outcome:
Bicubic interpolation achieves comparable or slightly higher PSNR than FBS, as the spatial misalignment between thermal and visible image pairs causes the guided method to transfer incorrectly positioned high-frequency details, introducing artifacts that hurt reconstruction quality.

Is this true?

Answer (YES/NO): NO